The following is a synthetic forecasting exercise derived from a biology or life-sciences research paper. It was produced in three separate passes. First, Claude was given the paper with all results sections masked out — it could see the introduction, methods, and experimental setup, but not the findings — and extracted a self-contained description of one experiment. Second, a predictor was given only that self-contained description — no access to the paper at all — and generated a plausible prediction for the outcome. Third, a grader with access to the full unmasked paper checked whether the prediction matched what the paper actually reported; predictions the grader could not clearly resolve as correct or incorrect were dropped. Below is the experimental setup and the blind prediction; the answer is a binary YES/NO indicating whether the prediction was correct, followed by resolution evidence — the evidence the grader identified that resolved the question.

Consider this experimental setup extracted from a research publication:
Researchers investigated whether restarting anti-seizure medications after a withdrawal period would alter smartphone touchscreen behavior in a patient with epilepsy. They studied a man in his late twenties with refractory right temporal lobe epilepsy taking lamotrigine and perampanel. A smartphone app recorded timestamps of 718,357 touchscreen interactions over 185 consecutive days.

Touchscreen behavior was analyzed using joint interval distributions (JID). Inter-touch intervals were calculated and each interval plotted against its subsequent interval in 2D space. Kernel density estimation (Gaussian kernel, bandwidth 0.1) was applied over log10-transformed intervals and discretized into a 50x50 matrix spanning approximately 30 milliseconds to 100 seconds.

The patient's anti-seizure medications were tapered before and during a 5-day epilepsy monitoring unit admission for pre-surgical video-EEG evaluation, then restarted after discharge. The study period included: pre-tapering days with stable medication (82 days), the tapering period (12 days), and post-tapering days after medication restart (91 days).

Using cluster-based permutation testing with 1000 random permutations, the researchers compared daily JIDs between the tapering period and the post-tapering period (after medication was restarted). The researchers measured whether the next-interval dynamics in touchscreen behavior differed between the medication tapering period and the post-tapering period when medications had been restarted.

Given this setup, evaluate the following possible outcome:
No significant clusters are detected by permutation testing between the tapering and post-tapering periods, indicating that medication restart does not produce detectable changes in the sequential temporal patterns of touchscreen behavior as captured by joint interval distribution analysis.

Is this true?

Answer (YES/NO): NO